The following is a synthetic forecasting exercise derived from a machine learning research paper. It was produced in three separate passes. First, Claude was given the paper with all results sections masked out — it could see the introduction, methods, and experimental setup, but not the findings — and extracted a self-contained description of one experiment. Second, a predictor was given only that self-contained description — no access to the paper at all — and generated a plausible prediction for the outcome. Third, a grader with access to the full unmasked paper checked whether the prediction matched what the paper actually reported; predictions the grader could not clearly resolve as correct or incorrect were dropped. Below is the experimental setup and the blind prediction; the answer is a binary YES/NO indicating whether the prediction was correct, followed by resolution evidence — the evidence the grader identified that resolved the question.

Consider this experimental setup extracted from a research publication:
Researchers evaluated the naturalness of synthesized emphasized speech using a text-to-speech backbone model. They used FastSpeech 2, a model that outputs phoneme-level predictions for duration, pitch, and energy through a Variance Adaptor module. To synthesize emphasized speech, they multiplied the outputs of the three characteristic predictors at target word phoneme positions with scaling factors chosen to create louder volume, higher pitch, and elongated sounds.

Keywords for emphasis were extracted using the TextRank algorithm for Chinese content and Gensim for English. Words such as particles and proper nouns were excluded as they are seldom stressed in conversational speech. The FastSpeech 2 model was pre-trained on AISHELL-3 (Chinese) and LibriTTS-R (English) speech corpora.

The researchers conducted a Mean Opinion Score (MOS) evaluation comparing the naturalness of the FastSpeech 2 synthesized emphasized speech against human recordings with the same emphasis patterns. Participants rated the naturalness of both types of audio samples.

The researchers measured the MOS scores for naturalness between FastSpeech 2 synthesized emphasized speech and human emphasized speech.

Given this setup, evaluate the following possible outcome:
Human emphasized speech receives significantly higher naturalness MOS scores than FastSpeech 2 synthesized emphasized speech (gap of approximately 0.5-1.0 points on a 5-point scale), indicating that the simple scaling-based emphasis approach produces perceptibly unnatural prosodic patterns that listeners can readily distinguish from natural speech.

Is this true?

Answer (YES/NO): YES